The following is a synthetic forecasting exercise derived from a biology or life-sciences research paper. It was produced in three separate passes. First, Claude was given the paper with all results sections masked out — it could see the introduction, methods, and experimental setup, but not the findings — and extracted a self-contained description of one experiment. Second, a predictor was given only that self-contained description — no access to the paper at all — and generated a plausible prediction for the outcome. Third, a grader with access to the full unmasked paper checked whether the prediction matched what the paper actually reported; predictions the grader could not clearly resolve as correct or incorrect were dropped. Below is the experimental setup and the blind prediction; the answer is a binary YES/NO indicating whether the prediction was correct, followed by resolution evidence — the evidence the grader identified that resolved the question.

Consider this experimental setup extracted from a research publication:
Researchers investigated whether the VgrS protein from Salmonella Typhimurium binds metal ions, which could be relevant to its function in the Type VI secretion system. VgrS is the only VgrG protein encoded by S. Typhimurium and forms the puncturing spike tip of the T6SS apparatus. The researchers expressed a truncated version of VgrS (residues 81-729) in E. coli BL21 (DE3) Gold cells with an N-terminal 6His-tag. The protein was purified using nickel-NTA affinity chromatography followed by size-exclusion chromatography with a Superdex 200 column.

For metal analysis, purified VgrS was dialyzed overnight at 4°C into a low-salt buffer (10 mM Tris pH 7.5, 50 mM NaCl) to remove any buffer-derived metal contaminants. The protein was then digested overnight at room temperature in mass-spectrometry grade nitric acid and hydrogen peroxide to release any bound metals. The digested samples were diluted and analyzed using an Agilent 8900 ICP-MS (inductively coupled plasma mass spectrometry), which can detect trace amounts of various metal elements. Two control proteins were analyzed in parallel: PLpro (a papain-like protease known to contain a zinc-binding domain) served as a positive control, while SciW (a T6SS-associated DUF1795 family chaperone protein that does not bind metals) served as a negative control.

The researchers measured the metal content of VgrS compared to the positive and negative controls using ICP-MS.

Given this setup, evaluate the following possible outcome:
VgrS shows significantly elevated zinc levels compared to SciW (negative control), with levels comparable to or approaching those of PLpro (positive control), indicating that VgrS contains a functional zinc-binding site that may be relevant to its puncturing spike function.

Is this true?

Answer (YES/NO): NO